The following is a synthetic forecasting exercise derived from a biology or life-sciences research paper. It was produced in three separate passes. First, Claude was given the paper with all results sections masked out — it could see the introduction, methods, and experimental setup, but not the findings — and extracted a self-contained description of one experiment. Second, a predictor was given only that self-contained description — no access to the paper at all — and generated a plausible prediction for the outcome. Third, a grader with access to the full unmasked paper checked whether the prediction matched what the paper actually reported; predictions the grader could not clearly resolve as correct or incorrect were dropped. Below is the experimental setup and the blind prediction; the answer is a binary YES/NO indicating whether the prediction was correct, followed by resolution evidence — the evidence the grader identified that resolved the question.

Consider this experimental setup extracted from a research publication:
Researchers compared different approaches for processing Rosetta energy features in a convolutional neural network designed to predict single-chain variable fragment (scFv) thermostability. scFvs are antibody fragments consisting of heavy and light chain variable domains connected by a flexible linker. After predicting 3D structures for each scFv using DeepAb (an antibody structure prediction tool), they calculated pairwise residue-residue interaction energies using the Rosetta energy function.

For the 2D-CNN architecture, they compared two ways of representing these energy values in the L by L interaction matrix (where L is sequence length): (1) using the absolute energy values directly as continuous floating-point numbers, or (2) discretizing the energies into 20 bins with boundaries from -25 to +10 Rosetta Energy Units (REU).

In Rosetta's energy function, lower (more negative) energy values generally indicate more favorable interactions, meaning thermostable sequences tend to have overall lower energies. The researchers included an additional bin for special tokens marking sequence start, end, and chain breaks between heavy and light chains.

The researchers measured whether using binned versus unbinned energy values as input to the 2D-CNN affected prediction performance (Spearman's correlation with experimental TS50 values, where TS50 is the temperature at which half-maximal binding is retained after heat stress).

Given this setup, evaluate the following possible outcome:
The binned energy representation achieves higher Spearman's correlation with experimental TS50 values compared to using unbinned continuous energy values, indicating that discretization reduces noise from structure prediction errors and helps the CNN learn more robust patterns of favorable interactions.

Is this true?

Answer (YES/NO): NO